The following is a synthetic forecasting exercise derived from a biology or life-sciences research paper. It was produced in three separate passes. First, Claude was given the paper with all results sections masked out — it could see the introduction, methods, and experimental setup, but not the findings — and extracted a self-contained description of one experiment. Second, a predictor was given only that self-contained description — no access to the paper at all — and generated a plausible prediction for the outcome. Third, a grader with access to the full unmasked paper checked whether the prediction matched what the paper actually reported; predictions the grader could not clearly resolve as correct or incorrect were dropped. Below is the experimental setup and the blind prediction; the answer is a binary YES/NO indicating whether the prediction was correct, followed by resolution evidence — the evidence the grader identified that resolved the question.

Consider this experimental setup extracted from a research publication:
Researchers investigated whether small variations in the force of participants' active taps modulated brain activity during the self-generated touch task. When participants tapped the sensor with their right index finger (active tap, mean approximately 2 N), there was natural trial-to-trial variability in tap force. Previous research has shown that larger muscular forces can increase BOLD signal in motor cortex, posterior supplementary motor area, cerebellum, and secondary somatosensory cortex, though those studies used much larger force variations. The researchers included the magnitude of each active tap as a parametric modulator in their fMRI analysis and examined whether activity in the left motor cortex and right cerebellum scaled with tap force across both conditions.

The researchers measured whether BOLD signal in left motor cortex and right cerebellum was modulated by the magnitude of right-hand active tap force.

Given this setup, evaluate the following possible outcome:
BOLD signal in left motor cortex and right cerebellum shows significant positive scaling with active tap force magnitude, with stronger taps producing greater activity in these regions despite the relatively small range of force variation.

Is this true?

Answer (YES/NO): YES